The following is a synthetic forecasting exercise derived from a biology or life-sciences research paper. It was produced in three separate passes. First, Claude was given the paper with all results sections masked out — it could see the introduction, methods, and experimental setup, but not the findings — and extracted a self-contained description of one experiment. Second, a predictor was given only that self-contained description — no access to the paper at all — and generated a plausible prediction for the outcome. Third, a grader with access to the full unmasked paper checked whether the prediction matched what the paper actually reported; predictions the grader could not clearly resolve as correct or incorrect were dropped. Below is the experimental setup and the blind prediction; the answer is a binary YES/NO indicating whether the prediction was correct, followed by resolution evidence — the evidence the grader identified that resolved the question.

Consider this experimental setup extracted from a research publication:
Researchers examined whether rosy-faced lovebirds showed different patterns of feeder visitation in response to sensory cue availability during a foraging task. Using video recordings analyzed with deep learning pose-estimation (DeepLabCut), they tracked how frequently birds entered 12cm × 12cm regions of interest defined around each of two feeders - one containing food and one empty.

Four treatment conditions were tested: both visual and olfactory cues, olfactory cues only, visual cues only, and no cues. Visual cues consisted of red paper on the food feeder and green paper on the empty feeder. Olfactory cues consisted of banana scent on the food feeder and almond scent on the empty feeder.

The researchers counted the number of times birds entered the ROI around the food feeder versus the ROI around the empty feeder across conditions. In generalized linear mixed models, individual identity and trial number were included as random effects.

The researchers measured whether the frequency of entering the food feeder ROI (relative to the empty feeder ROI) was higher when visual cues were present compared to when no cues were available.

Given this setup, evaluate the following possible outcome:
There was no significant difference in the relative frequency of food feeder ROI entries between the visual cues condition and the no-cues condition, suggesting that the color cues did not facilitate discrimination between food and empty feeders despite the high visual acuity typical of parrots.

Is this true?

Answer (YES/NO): NO